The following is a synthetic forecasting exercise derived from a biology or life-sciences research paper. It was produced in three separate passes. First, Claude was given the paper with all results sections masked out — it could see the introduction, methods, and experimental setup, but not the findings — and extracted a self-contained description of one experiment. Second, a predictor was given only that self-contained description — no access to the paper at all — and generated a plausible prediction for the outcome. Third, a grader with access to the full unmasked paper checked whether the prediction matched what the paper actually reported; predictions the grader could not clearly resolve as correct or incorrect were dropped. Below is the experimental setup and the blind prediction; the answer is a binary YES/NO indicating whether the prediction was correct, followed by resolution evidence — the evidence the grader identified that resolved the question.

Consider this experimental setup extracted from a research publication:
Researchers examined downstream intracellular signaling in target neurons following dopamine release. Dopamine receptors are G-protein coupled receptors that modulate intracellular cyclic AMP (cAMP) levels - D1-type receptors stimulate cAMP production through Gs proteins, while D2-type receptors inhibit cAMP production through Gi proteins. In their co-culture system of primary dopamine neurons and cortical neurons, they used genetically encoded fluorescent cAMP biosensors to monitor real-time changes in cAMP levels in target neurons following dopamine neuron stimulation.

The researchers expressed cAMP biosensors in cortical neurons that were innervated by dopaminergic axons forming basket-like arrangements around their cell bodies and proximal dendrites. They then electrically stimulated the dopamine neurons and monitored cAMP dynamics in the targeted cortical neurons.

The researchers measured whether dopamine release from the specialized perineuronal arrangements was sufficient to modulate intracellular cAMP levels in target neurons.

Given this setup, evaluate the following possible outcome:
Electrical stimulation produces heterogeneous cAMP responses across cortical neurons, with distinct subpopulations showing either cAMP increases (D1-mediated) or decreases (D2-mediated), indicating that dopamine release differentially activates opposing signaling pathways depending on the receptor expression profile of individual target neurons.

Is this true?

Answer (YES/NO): YES